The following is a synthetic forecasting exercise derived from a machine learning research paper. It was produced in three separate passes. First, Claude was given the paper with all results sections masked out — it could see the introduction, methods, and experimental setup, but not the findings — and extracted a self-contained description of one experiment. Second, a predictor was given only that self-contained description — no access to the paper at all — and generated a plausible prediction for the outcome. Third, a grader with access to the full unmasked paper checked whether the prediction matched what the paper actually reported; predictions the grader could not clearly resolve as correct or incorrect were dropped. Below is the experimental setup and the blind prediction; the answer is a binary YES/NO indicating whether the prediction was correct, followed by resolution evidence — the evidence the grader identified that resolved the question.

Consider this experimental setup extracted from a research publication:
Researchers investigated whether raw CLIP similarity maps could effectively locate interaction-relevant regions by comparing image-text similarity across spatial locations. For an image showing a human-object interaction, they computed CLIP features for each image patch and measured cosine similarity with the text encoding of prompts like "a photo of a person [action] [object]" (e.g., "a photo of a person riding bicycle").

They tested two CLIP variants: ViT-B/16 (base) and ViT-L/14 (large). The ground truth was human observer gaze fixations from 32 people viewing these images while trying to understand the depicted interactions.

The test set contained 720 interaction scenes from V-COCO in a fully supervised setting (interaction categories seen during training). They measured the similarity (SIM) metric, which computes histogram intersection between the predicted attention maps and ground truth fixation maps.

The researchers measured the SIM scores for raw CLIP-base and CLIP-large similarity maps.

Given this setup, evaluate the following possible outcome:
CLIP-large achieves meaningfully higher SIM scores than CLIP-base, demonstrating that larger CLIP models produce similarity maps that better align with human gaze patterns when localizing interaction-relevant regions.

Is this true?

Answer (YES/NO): NO